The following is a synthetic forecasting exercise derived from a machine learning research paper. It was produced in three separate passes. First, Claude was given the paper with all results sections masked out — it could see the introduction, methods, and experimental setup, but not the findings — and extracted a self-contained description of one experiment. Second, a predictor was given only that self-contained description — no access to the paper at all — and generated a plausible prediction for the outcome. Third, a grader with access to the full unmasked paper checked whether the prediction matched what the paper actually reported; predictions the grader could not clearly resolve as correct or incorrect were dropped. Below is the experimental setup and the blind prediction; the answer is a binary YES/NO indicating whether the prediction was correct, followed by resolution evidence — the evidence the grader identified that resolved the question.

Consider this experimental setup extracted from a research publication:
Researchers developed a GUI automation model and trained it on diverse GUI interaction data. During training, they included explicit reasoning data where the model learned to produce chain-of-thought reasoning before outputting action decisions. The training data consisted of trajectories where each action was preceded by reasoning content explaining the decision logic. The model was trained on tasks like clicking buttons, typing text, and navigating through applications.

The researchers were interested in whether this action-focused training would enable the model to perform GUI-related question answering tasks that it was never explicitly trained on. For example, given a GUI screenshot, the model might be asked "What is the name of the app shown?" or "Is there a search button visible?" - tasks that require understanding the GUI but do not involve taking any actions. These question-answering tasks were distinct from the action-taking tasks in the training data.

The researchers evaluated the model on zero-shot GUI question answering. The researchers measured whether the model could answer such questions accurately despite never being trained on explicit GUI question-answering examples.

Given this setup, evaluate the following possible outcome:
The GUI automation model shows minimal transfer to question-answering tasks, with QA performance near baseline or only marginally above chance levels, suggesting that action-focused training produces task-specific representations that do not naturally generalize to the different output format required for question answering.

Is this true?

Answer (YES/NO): NO